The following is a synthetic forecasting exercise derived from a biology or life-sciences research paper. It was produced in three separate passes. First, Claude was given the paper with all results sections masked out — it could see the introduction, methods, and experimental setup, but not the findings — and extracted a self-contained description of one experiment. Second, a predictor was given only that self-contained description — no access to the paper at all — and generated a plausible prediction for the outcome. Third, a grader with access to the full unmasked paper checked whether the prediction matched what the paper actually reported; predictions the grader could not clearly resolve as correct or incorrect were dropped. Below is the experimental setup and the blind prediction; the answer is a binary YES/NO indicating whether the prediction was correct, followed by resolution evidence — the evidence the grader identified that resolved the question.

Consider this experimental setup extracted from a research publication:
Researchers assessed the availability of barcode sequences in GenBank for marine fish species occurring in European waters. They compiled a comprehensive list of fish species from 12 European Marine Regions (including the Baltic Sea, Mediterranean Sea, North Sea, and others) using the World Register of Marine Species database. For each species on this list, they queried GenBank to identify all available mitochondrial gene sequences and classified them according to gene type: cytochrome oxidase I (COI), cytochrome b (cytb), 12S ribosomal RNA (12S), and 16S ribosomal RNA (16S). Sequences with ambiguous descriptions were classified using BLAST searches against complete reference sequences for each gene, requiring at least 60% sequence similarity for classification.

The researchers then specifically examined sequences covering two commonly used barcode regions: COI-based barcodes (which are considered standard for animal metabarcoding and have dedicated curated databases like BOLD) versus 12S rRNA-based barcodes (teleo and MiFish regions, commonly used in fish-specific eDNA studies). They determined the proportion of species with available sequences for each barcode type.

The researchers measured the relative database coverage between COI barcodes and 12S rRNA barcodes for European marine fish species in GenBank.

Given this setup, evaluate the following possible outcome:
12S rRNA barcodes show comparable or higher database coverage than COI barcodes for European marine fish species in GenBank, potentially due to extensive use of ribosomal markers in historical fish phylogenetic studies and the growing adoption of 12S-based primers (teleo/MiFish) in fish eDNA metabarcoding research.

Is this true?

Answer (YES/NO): NO